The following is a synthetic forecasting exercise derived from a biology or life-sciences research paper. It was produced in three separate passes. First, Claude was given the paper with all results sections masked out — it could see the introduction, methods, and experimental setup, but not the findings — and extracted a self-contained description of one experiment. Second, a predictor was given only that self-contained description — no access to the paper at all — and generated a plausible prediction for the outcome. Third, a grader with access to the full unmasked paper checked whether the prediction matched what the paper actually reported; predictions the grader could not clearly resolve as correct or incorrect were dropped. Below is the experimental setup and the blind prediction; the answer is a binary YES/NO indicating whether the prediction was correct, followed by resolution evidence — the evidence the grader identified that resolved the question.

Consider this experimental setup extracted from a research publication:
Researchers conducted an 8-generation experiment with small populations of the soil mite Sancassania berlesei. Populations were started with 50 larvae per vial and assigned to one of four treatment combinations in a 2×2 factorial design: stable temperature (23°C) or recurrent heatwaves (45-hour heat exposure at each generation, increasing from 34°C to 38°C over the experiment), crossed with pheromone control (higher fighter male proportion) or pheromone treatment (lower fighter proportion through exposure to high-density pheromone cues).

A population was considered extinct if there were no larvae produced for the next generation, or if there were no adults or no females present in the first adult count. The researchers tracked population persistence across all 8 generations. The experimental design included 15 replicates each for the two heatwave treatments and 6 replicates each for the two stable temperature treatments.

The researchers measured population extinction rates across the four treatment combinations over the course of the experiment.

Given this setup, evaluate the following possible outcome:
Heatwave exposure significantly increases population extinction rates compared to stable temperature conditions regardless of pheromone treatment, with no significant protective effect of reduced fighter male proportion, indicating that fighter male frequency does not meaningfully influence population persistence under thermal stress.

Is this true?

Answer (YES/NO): NO